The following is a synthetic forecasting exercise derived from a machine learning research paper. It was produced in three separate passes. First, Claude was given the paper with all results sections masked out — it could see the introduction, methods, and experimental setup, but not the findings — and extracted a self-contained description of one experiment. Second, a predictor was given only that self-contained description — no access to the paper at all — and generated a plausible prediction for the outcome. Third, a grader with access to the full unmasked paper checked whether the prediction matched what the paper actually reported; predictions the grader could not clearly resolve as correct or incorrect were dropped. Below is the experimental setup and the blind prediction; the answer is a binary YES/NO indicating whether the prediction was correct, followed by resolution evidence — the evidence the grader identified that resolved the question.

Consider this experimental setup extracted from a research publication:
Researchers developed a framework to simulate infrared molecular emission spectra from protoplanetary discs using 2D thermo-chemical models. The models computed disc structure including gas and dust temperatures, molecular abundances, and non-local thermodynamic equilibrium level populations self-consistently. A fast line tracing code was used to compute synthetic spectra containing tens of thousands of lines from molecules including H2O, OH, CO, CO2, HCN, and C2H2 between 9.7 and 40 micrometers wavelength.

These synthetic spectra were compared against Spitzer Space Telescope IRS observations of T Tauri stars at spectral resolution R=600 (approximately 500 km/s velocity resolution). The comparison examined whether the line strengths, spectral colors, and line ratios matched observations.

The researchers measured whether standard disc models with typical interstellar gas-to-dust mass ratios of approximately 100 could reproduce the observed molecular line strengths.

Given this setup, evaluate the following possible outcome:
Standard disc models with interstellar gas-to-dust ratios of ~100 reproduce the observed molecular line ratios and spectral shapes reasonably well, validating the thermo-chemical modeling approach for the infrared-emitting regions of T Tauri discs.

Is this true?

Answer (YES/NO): NO